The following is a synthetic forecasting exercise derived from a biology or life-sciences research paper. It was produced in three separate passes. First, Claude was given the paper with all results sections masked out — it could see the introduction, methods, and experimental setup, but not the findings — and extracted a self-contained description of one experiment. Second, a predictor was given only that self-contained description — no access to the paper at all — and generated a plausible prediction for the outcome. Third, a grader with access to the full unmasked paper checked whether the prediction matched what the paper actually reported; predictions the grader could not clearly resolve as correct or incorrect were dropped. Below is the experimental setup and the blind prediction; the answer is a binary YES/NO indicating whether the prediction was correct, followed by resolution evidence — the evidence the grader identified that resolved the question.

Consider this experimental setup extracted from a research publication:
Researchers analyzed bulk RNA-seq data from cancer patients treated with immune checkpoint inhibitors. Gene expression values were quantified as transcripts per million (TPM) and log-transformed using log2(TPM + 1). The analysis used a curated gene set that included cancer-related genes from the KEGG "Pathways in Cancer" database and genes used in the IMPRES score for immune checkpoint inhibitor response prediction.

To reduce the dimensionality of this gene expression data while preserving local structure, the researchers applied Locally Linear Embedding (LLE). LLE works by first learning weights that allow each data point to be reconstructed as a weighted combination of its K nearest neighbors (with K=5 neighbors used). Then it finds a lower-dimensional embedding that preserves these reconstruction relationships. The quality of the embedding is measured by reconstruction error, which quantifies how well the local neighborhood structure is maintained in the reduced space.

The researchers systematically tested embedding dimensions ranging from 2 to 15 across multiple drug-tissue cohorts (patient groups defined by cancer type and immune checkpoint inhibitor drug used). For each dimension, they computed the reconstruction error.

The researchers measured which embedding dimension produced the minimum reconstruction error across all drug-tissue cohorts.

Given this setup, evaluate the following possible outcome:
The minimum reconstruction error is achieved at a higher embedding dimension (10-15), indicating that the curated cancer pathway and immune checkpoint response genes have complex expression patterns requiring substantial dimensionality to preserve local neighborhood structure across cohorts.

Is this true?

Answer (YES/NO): NO